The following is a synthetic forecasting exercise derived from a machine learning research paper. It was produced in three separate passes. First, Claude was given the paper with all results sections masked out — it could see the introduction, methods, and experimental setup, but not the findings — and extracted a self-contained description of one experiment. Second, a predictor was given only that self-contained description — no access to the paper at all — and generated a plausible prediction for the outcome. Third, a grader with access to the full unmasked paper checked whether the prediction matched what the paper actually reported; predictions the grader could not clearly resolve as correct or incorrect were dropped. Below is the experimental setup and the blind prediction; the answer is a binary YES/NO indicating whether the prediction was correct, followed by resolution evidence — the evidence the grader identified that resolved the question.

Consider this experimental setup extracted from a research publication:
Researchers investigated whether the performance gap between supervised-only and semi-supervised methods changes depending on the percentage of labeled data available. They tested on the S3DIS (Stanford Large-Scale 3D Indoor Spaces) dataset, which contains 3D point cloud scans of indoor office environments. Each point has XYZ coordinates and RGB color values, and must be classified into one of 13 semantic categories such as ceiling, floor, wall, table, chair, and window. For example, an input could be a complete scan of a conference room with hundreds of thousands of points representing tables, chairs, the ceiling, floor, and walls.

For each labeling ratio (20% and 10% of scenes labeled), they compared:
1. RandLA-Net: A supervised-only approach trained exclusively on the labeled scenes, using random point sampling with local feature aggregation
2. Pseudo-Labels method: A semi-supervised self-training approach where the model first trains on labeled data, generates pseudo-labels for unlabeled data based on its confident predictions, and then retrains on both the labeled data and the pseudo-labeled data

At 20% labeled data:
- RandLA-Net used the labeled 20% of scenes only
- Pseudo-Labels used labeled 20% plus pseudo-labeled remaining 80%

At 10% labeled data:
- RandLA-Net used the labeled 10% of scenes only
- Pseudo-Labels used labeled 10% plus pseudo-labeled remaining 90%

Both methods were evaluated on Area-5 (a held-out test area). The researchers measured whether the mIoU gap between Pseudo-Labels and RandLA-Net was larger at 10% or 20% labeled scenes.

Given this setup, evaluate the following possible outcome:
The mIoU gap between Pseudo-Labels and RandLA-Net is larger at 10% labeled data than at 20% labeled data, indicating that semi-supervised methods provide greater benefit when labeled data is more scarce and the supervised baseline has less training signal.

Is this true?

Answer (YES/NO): YES